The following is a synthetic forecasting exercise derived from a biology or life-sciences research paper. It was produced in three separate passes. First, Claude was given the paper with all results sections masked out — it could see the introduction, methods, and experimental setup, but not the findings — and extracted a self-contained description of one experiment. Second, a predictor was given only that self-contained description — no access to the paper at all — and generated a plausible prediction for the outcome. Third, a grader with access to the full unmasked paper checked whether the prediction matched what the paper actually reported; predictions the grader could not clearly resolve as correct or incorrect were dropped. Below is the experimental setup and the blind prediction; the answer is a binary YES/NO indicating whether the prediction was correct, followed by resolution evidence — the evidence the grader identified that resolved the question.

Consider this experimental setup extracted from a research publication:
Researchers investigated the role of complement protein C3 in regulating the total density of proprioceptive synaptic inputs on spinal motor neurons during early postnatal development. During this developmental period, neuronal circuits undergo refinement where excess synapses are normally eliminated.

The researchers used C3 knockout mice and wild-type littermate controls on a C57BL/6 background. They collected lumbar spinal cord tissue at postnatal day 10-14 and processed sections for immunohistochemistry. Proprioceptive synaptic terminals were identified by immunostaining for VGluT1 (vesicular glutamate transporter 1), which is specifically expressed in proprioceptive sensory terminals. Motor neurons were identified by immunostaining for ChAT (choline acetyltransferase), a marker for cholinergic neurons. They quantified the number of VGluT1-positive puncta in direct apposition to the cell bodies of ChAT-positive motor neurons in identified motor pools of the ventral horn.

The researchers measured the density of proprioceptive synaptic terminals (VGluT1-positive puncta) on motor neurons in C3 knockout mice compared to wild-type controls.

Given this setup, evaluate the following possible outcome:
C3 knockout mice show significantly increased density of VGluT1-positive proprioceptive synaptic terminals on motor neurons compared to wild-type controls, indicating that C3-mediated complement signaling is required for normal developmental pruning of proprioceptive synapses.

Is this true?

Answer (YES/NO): YES